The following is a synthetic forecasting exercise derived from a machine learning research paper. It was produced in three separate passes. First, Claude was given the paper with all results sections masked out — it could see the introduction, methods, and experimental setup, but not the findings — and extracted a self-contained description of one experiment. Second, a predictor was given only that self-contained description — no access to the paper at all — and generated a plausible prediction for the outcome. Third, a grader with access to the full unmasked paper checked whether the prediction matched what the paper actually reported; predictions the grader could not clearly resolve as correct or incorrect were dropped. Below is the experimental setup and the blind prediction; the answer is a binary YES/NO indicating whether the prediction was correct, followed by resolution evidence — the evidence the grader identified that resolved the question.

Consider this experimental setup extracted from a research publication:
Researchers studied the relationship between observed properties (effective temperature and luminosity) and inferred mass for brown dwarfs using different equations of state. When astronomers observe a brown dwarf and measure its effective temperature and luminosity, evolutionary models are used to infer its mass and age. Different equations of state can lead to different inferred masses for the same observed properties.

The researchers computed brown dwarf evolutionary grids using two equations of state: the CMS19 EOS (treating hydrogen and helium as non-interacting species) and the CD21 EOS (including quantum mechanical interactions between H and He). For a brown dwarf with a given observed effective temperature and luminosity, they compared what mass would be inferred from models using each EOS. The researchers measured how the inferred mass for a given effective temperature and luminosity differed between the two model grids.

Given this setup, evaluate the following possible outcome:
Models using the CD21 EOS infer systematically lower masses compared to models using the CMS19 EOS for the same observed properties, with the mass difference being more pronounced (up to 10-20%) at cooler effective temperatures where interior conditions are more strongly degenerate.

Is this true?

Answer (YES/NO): NO